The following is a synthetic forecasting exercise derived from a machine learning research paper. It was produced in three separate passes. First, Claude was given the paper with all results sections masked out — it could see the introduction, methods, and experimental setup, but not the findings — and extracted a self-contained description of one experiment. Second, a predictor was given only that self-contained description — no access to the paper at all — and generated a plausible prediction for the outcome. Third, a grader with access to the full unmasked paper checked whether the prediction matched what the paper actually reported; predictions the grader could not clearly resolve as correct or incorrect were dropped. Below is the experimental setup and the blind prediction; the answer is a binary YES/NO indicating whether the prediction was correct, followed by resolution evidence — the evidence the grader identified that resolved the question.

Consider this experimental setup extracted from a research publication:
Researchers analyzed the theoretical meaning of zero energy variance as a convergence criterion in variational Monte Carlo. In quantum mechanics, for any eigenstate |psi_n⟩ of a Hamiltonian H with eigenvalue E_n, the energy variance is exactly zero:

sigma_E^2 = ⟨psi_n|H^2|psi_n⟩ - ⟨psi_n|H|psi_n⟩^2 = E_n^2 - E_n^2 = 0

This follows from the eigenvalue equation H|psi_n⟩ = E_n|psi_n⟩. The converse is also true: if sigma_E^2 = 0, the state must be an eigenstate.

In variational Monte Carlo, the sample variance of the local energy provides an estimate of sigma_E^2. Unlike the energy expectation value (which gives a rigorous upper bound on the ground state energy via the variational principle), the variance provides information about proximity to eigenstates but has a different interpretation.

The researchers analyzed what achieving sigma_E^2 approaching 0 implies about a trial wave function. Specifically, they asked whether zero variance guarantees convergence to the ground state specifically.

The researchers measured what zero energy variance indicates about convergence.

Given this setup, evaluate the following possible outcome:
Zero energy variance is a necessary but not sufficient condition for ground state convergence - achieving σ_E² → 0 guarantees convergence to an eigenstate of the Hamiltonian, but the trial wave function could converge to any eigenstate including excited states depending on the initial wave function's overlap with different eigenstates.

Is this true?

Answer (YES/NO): YES